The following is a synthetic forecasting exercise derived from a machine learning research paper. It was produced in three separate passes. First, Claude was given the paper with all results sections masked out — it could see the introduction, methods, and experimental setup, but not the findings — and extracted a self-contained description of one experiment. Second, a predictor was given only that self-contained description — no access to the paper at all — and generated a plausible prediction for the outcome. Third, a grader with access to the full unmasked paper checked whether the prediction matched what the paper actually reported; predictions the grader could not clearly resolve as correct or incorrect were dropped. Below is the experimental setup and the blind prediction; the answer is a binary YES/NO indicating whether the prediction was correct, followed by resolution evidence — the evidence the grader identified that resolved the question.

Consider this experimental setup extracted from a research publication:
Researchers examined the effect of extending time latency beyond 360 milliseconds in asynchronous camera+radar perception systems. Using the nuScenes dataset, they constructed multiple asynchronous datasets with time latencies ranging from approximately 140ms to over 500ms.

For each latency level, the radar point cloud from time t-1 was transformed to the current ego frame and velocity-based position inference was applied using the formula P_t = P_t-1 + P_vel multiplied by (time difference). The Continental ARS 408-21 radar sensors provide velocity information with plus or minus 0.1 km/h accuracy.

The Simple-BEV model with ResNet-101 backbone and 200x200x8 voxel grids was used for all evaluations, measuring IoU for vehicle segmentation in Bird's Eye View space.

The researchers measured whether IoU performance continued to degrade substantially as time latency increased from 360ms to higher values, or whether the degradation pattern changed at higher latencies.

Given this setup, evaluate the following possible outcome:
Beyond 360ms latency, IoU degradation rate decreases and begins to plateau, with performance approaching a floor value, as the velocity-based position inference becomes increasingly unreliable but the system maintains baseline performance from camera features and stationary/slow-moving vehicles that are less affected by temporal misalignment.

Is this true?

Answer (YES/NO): NO